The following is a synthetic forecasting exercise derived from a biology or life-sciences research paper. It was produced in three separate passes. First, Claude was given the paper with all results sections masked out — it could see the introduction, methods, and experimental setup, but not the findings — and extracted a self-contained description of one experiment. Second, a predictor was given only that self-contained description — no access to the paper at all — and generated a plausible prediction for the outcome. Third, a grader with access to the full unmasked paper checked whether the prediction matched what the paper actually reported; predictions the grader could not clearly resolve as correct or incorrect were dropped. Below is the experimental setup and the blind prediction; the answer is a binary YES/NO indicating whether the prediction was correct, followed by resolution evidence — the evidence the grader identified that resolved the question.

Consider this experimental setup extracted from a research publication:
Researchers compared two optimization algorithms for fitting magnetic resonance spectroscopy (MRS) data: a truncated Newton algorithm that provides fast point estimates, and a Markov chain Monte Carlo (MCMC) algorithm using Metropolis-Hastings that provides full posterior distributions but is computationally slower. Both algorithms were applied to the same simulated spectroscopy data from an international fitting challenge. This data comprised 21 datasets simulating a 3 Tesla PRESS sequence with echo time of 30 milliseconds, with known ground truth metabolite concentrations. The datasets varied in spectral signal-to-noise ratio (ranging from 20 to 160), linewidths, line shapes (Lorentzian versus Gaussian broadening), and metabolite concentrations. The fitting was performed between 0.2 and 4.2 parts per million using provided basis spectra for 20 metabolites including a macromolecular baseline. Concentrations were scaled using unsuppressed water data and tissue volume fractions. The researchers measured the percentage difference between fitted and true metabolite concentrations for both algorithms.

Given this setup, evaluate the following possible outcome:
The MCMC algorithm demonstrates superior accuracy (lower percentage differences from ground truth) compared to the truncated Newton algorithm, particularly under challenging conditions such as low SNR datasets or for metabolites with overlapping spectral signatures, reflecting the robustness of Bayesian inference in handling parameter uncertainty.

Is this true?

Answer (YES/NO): NO